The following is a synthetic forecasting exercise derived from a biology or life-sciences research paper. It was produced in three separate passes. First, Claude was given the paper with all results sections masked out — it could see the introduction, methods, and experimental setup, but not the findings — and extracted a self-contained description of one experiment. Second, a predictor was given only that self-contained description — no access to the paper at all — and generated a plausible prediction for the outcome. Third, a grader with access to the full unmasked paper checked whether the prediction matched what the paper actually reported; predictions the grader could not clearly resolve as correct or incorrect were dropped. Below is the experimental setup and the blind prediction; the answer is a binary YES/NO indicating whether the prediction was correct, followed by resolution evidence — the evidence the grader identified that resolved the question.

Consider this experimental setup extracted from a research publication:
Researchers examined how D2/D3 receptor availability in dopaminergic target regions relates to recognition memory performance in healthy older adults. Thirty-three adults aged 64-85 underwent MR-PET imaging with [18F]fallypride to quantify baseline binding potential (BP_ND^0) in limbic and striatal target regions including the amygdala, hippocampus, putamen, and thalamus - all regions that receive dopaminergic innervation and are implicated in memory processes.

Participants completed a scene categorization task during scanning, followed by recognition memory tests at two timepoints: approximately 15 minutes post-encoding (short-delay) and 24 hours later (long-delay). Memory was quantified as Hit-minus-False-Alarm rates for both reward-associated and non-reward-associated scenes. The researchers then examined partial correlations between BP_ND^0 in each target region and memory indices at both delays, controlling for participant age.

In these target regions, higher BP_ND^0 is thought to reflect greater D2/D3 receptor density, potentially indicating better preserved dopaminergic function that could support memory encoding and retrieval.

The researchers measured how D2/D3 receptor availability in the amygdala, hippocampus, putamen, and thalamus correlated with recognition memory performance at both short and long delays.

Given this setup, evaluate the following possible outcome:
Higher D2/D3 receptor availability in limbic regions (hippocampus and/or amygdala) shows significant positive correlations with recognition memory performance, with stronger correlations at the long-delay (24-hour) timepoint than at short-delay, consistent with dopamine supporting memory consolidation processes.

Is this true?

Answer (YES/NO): NO